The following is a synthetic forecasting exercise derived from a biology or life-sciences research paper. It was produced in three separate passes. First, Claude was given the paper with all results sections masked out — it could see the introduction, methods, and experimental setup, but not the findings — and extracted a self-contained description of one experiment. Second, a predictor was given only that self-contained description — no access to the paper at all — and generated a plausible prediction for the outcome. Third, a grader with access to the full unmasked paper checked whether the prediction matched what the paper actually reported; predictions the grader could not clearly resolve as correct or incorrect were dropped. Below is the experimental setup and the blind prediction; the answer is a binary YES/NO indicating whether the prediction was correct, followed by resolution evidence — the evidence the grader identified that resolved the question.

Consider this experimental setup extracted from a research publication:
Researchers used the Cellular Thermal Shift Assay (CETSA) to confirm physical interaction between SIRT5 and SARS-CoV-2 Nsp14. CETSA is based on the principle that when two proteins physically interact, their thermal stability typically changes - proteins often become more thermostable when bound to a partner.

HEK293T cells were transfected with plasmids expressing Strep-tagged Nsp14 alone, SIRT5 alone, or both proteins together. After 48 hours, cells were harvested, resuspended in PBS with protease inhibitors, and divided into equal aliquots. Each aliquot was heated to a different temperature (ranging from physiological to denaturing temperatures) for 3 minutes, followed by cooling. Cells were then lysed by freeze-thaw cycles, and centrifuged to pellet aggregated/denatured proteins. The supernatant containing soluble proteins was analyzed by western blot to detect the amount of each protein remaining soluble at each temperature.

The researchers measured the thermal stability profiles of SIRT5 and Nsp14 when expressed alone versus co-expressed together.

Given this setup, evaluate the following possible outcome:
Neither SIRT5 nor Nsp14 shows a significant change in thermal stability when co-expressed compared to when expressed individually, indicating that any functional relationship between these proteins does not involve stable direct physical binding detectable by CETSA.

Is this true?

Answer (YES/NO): NO